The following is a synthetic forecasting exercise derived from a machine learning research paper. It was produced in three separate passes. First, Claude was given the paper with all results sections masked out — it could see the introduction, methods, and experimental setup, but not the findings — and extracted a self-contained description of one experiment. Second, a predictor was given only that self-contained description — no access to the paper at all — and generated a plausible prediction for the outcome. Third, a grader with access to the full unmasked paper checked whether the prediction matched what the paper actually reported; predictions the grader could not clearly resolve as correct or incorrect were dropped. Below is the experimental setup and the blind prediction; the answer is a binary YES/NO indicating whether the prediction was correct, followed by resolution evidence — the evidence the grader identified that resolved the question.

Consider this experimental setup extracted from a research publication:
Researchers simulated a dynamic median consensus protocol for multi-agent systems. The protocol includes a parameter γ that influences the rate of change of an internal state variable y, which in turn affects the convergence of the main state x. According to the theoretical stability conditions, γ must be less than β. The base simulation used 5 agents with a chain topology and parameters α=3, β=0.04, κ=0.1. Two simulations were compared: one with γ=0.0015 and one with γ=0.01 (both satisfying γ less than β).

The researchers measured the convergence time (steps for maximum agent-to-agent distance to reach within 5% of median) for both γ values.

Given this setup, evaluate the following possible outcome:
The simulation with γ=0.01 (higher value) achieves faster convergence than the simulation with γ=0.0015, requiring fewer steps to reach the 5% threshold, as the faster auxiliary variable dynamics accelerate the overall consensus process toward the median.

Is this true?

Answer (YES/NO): NO